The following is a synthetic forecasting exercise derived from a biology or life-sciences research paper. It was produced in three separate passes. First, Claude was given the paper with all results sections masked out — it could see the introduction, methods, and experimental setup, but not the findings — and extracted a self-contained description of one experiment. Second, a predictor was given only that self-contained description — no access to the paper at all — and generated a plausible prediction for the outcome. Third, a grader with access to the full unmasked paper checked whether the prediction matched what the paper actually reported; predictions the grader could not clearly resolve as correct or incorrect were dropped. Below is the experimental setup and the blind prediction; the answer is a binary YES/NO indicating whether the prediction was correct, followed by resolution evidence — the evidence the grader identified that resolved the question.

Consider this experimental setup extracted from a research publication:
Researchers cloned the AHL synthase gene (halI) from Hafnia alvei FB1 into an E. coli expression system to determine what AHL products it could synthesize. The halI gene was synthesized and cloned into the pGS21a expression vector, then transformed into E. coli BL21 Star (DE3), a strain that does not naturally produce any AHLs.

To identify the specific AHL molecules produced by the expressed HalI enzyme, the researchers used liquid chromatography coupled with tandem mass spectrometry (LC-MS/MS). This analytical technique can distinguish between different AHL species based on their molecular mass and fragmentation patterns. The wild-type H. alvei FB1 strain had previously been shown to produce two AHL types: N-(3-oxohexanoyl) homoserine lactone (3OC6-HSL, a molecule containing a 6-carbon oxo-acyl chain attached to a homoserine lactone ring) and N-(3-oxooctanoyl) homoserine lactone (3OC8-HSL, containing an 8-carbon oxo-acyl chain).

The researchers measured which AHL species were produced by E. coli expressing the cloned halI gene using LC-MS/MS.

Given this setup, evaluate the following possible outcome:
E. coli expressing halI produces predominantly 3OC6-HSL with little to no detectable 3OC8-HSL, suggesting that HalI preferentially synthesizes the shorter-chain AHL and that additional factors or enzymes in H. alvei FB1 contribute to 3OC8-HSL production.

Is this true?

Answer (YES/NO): NO